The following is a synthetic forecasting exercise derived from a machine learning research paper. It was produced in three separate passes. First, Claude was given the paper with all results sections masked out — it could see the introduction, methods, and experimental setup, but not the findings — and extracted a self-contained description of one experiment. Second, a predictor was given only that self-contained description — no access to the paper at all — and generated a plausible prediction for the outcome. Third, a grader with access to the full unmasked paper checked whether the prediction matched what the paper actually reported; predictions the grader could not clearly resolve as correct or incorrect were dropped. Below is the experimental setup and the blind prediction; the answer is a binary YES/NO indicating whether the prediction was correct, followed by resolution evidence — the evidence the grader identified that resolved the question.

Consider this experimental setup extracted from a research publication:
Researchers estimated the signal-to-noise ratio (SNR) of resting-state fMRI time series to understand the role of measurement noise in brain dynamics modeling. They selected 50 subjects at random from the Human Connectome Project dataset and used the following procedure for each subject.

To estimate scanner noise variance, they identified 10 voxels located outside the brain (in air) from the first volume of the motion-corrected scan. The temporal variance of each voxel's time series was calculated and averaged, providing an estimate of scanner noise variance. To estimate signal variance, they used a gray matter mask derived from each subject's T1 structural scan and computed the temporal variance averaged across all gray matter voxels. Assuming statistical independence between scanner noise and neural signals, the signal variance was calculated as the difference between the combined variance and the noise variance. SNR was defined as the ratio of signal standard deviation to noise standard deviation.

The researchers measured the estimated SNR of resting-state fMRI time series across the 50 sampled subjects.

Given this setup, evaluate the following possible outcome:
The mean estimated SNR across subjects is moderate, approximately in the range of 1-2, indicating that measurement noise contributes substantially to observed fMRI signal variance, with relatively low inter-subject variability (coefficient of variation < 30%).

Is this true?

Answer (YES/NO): NO